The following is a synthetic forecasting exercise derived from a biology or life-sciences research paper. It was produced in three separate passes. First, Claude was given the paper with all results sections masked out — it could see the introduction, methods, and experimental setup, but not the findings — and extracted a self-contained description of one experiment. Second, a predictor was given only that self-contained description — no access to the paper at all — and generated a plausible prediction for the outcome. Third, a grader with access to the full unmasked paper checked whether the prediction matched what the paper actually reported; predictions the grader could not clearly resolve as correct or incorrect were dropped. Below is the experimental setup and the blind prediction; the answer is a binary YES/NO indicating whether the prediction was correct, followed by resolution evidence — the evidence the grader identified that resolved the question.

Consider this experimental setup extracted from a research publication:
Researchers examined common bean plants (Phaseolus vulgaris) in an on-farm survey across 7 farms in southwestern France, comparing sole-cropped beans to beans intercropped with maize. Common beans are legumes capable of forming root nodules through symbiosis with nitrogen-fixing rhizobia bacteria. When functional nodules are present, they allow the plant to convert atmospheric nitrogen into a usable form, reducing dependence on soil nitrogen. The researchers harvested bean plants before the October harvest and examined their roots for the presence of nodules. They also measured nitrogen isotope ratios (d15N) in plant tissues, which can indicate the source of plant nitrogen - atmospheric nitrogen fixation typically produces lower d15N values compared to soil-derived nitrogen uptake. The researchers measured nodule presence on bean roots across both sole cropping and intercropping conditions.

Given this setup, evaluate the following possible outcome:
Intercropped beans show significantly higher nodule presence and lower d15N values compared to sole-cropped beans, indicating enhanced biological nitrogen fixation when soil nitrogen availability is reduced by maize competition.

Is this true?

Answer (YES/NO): NO